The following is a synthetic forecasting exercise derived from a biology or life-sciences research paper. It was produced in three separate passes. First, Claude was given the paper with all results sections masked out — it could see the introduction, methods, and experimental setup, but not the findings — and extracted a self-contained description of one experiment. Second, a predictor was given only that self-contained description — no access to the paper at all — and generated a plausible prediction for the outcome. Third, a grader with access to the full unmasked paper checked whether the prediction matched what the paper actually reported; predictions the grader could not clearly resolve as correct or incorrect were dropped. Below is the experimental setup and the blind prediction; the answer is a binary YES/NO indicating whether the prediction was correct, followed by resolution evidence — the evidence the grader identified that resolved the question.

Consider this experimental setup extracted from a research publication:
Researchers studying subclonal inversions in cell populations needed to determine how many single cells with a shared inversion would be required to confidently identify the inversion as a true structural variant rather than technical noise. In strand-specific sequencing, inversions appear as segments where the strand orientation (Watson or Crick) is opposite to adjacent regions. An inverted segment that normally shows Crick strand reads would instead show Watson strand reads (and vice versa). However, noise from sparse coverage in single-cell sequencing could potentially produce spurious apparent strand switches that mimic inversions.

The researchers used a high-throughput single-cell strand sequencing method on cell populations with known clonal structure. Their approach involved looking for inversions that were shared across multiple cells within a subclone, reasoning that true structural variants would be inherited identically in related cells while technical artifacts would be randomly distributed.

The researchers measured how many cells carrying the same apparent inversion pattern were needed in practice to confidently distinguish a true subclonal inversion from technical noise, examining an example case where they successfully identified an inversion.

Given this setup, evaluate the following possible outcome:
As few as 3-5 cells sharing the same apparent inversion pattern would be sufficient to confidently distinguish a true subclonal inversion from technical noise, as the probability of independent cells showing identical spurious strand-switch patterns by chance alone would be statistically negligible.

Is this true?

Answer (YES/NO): NO